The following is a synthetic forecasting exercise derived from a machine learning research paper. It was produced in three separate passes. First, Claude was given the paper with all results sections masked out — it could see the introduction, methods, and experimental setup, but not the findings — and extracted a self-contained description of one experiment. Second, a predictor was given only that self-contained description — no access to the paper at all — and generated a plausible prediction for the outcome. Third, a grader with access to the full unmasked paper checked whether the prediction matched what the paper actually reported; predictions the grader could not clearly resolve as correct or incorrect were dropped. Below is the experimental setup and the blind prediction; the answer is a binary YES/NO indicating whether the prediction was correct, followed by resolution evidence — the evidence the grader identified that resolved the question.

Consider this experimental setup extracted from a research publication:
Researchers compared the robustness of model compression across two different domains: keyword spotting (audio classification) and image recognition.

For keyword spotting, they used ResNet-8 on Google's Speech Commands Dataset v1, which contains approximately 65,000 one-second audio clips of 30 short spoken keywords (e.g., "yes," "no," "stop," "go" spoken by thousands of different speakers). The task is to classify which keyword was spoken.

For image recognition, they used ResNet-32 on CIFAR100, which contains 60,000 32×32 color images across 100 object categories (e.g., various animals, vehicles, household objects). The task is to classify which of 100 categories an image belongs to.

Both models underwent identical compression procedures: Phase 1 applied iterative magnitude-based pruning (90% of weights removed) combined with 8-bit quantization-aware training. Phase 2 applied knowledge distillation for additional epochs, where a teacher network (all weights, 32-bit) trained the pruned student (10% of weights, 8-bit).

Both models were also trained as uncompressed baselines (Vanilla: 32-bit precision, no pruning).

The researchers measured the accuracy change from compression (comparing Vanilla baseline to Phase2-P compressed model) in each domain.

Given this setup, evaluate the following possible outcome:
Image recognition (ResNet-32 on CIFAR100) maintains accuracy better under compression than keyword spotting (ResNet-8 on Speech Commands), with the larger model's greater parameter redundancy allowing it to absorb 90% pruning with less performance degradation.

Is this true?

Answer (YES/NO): YES